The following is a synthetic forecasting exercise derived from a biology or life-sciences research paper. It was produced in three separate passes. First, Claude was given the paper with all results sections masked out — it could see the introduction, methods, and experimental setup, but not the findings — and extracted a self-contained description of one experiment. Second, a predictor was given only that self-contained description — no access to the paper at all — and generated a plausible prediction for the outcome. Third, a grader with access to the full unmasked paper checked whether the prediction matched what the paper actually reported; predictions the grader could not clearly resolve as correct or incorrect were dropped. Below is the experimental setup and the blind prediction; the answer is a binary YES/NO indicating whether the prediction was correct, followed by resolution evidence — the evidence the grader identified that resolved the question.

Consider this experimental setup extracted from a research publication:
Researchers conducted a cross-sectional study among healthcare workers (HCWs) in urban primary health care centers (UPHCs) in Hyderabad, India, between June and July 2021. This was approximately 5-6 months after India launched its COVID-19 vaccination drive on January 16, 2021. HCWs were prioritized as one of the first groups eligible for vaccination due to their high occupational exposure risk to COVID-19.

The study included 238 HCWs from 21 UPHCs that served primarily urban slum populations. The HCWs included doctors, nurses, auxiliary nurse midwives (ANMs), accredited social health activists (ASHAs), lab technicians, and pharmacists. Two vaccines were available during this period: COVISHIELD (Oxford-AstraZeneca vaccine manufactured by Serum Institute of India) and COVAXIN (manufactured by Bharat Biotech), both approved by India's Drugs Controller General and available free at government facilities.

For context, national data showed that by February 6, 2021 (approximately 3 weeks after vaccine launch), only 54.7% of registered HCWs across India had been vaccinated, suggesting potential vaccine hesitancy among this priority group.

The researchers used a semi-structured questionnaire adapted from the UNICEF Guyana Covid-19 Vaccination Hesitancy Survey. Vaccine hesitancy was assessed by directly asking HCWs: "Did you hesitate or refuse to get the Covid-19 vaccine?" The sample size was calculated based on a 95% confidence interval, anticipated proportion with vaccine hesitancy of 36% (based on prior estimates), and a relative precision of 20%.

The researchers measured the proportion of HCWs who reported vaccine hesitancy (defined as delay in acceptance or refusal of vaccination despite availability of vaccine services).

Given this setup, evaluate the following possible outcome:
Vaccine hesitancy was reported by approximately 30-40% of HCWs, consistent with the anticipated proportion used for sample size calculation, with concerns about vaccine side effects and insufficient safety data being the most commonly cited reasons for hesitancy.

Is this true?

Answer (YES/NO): NO